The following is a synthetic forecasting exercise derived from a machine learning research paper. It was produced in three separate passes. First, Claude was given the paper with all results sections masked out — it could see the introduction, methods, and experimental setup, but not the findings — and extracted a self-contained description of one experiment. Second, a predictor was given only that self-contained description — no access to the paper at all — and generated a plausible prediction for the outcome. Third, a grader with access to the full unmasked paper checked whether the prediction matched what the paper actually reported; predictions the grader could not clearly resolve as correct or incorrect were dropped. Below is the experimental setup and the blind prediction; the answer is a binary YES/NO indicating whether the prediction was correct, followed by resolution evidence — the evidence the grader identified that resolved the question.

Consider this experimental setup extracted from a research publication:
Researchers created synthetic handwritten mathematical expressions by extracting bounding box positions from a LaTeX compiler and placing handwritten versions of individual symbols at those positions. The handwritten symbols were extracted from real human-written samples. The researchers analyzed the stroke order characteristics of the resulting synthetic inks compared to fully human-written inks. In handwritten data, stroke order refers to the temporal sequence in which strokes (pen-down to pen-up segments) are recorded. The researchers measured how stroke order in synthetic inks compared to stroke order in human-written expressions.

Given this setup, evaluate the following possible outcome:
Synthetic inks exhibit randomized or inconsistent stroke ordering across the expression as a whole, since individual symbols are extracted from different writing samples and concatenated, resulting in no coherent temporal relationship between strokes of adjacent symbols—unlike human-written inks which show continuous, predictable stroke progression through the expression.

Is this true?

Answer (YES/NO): NO